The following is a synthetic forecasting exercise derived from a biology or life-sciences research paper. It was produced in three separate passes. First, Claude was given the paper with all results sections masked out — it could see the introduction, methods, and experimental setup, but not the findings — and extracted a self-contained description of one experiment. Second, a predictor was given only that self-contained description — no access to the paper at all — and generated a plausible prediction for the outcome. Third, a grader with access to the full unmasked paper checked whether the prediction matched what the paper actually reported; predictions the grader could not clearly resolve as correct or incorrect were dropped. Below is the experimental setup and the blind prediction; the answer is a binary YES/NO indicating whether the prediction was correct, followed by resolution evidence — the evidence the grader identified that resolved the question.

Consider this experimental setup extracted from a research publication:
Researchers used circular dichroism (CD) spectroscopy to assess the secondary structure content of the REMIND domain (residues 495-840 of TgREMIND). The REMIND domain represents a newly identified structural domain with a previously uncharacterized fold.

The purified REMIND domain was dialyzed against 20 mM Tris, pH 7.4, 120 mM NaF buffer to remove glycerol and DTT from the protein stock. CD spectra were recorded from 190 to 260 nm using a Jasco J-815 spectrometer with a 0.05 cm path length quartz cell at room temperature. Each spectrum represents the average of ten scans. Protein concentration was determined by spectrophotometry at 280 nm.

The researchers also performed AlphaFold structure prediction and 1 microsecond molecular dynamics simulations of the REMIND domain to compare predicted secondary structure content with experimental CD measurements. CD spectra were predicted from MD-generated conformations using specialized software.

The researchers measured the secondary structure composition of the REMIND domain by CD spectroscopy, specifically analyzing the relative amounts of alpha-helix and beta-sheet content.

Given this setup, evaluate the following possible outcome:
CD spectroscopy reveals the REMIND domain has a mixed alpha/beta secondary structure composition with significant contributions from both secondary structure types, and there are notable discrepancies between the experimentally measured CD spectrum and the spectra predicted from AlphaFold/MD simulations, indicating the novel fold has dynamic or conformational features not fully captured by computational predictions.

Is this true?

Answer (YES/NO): NO